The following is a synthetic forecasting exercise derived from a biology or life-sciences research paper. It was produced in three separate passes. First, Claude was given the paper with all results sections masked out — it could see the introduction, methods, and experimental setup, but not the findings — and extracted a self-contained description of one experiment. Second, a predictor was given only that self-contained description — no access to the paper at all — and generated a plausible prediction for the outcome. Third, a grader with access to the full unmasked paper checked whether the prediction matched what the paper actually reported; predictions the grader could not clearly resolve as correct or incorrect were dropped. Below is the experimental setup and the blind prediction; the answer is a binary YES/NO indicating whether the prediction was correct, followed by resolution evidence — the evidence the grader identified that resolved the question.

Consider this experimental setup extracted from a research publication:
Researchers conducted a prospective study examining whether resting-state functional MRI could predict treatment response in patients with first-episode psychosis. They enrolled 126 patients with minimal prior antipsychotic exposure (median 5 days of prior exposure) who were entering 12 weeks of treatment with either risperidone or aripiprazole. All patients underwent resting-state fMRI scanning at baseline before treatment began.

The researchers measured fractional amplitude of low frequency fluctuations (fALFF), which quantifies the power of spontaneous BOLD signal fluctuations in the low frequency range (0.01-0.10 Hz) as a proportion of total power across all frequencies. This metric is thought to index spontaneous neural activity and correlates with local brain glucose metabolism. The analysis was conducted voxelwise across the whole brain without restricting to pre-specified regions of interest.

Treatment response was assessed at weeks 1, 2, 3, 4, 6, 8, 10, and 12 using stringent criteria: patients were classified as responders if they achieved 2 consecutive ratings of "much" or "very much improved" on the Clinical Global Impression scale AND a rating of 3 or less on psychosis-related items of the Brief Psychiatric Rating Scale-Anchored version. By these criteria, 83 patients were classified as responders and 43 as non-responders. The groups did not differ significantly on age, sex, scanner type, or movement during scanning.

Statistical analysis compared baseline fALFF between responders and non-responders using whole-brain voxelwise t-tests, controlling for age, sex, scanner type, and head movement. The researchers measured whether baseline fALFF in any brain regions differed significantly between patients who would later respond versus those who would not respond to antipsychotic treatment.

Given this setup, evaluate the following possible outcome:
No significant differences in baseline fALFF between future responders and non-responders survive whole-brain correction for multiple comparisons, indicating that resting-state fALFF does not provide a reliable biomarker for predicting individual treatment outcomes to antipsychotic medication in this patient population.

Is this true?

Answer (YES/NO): NO